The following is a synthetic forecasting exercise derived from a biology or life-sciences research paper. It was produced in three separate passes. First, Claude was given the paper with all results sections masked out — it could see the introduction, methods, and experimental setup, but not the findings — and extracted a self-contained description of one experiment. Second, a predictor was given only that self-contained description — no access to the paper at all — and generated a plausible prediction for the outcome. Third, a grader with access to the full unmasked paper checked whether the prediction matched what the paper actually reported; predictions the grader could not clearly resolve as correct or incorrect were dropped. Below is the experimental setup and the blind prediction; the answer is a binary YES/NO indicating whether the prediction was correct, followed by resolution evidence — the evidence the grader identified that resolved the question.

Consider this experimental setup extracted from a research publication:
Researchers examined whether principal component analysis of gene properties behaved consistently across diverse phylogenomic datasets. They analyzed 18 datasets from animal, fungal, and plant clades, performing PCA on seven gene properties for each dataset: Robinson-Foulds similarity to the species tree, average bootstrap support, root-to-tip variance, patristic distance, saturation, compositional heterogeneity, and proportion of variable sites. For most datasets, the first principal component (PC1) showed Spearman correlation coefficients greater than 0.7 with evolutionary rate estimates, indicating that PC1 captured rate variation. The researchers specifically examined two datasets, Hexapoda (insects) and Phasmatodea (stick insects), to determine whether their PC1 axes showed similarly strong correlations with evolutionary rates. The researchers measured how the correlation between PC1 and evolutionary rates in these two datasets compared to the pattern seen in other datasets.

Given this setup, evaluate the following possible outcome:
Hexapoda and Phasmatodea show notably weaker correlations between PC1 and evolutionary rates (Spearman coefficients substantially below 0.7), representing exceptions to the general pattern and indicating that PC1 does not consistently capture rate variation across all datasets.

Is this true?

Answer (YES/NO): YES